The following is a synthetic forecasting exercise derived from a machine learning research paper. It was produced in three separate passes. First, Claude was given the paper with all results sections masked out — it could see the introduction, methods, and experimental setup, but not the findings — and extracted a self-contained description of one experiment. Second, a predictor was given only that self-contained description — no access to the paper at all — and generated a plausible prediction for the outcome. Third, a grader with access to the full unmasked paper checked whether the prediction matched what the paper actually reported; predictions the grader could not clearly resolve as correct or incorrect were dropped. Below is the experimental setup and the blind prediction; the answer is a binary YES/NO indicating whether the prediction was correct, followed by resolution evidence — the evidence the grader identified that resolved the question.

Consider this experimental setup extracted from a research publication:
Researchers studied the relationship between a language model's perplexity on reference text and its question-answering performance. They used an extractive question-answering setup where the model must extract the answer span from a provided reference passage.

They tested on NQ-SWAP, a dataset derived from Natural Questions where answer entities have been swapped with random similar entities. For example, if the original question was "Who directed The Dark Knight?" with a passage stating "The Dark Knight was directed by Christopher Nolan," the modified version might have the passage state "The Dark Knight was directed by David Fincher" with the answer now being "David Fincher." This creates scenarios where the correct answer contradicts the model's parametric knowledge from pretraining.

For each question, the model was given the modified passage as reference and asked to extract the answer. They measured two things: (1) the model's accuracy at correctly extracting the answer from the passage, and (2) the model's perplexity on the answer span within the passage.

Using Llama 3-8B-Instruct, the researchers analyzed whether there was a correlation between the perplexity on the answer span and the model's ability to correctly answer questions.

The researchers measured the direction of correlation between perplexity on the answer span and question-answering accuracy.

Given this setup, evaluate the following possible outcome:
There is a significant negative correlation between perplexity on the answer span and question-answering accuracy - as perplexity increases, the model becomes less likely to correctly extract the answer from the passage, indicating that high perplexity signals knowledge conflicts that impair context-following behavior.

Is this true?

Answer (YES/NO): YES